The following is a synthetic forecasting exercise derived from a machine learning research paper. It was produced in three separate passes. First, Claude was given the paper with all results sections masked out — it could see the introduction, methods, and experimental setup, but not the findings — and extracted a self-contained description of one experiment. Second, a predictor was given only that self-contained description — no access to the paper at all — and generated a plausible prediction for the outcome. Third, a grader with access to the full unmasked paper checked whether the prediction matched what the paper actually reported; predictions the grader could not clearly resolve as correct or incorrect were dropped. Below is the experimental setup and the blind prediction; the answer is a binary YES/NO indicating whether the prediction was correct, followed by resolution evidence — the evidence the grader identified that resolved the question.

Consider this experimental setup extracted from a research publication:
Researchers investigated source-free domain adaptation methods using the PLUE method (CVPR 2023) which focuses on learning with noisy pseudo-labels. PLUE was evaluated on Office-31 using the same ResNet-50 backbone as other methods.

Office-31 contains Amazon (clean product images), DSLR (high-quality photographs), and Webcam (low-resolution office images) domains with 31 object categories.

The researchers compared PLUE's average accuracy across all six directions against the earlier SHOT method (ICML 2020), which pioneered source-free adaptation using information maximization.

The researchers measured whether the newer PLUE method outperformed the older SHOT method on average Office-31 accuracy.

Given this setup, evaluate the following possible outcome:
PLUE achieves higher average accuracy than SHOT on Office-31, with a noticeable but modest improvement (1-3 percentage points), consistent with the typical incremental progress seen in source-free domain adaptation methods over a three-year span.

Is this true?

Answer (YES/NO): NO